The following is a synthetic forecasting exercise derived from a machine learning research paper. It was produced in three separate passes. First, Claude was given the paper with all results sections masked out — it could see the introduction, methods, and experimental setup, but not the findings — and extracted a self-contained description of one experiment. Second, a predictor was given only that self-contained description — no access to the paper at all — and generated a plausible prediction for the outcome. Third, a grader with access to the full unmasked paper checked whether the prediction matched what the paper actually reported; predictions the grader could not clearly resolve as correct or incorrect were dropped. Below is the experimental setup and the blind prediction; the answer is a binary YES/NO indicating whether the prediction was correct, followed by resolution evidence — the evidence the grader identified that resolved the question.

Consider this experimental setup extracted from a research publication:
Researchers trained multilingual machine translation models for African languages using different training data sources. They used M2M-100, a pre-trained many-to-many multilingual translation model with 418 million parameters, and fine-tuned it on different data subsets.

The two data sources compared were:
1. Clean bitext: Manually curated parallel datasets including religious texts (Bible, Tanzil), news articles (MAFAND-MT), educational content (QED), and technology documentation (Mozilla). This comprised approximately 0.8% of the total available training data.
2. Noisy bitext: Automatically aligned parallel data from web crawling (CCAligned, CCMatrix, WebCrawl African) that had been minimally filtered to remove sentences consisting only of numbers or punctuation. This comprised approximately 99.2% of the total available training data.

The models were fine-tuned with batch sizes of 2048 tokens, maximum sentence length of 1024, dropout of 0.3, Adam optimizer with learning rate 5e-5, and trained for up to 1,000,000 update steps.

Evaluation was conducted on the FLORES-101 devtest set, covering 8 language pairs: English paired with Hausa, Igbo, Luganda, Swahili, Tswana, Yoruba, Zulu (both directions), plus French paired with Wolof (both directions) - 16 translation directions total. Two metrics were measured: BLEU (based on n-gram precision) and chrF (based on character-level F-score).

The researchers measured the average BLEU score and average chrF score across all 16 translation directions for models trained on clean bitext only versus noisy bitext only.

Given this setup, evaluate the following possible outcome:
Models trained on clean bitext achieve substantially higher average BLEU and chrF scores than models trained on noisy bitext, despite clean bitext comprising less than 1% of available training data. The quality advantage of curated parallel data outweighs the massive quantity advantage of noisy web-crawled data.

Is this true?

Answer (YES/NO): NO